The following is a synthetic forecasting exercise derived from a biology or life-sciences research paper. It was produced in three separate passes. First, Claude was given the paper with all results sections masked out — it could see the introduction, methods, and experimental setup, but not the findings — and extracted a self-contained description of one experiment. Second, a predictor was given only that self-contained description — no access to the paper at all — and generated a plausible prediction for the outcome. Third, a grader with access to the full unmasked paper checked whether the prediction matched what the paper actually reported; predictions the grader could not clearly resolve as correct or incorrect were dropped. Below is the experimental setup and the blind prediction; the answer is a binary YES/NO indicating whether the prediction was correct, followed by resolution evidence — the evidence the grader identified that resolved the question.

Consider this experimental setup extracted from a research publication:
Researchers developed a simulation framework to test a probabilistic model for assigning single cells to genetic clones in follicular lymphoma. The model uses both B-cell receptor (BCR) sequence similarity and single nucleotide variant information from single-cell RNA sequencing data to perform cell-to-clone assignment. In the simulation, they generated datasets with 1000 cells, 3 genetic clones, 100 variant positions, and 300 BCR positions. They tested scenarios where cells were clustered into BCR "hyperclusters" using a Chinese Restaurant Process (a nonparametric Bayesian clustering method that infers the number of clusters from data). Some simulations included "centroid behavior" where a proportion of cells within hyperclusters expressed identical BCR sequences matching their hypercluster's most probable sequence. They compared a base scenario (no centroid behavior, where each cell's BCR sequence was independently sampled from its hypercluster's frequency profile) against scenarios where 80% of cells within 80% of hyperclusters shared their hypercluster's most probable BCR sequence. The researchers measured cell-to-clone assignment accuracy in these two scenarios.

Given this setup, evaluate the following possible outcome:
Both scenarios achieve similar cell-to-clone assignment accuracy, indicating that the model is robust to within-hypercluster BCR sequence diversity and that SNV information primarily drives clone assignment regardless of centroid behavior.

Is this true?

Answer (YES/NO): NO